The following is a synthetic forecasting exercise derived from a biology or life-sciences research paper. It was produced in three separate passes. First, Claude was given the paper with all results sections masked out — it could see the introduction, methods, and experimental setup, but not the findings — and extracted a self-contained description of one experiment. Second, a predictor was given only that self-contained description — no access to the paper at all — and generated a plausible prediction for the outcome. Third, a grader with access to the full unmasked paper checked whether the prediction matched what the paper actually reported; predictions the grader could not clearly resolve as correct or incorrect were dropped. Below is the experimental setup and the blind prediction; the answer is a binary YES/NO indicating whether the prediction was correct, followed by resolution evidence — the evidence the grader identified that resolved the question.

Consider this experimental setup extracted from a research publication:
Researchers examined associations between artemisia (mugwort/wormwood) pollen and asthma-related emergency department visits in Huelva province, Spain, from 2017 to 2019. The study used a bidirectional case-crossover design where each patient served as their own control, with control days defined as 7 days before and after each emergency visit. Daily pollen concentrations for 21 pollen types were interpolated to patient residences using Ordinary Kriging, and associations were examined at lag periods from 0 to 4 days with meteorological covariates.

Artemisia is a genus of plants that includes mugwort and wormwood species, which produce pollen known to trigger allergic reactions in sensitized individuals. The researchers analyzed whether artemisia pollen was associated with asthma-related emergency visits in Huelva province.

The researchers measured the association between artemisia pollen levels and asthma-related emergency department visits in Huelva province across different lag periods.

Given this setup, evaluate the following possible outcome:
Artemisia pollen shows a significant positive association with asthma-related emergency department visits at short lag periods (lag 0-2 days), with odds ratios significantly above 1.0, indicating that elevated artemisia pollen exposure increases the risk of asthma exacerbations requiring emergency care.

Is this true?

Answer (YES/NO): YES